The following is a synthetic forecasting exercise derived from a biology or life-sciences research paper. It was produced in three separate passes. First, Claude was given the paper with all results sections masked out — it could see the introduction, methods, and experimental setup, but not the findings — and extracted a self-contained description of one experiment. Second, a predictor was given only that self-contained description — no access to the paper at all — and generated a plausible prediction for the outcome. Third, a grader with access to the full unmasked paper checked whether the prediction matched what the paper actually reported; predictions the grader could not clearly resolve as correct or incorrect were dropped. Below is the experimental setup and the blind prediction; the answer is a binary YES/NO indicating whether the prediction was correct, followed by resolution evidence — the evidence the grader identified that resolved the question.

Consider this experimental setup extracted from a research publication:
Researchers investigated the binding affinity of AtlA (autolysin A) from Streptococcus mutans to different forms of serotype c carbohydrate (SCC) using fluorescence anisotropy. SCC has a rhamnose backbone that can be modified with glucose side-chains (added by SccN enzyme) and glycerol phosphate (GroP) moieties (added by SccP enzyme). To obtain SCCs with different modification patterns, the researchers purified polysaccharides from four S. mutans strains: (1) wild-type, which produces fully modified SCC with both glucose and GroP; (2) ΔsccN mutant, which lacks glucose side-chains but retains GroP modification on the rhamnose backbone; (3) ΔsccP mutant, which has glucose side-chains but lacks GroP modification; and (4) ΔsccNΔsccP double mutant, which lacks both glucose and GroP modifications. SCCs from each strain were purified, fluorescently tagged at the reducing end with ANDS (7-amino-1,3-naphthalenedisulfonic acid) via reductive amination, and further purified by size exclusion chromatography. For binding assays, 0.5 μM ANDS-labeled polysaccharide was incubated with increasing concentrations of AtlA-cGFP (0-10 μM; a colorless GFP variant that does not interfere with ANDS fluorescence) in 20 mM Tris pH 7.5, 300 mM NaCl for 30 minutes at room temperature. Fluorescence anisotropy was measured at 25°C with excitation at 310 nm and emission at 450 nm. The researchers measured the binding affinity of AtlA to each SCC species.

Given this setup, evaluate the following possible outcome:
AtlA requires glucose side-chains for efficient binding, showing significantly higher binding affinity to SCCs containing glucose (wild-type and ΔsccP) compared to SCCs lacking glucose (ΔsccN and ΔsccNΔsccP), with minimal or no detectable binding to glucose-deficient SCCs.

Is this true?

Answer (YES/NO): NO